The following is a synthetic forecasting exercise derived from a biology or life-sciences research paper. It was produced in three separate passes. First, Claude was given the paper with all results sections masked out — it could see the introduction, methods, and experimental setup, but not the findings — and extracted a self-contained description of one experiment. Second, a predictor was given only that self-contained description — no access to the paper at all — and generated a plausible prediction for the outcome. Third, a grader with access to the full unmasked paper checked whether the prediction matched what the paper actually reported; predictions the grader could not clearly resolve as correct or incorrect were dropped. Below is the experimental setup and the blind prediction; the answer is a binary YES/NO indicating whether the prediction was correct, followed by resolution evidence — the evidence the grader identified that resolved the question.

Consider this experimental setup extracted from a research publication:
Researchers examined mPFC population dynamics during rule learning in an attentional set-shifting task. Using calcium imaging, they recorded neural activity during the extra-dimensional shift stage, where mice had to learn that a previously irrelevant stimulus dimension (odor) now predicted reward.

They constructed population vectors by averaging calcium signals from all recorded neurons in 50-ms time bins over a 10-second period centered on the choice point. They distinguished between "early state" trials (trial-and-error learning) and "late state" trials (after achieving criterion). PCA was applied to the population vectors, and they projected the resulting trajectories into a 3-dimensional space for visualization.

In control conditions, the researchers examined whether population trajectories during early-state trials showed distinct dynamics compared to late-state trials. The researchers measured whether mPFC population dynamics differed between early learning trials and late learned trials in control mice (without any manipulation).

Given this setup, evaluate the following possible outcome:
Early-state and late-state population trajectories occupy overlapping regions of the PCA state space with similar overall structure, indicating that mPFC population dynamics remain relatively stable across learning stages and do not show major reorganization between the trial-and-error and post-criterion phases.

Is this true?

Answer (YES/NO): NO